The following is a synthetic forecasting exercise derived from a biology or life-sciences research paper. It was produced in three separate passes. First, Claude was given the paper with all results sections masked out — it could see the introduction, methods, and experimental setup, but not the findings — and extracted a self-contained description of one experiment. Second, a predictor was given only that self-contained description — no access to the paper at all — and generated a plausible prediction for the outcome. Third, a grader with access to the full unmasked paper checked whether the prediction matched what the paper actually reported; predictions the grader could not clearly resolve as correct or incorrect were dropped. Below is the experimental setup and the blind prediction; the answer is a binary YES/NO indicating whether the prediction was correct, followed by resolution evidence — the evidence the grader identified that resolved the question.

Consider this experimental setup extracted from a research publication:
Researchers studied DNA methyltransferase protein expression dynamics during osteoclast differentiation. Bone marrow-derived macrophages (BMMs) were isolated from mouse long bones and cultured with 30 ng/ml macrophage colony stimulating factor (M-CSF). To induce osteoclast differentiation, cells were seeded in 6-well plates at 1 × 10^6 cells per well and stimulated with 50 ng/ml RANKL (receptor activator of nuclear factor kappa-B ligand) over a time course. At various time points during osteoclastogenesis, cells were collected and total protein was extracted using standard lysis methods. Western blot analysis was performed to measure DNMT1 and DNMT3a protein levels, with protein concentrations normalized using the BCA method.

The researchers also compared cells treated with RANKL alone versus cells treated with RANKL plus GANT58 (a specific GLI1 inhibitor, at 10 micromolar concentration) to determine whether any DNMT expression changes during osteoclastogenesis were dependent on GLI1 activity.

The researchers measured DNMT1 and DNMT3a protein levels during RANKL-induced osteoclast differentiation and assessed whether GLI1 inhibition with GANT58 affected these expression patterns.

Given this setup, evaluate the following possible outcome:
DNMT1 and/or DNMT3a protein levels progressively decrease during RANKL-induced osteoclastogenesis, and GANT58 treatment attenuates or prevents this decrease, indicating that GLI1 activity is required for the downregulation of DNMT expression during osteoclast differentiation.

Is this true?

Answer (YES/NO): NO